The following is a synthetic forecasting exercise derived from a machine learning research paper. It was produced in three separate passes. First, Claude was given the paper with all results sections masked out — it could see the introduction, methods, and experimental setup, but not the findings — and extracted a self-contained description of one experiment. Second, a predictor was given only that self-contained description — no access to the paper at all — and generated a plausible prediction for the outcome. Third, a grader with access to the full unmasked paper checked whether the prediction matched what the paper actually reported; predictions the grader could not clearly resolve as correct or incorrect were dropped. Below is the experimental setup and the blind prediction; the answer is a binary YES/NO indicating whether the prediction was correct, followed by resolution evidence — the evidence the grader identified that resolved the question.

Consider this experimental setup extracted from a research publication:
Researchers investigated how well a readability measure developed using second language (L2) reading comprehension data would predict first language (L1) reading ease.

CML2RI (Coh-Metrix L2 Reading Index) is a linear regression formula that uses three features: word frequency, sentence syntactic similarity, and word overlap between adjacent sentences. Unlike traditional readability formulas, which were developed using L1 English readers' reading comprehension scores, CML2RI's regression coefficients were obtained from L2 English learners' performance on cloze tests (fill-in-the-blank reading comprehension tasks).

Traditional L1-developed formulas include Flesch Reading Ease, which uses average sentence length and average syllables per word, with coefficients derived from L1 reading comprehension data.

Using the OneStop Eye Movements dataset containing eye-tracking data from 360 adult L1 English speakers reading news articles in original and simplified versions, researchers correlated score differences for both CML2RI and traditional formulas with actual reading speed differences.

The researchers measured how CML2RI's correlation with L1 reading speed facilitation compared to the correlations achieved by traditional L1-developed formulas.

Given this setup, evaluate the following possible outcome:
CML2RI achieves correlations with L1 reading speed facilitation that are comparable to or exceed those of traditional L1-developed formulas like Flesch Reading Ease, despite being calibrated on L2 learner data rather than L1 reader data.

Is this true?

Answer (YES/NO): NO